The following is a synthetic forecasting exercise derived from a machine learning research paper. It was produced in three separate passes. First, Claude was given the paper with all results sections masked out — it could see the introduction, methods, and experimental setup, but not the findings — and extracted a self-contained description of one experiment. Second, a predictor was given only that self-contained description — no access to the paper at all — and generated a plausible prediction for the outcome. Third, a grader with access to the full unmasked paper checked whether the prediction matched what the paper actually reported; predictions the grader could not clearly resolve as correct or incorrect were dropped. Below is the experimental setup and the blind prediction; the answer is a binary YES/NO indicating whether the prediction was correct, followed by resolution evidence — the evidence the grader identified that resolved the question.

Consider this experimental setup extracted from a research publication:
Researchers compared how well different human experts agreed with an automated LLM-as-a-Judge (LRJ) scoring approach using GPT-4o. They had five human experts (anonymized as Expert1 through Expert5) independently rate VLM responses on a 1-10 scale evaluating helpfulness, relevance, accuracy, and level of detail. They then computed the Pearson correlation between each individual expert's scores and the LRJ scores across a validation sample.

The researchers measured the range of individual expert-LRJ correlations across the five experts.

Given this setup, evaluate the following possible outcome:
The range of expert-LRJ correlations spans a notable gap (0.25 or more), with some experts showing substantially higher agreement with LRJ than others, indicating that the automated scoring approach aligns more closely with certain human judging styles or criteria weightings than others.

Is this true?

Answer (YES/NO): NO